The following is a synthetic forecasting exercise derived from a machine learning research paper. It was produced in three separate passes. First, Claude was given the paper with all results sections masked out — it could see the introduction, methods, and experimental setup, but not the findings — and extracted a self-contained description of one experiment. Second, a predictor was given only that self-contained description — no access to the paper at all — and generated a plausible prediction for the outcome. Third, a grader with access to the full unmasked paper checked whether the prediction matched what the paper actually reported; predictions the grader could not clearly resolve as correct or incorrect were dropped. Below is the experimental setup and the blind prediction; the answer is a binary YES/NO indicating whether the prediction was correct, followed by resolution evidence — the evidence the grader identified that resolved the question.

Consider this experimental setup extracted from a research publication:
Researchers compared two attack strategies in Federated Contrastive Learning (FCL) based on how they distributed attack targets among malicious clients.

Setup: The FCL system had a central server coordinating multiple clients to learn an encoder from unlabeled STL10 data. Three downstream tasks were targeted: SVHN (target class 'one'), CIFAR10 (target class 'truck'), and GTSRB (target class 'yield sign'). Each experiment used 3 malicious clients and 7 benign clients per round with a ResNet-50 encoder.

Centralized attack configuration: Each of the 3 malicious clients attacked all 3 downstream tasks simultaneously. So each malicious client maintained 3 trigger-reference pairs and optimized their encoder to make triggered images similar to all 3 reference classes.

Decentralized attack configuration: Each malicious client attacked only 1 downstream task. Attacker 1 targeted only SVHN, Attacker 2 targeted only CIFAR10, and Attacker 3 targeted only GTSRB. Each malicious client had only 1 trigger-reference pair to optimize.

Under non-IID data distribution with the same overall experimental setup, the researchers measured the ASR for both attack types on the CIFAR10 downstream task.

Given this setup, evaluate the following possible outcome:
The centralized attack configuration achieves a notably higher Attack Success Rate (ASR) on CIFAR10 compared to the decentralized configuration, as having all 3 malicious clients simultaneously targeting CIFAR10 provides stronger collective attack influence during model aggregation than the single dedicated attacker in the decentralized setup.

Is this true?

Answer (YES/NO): NO